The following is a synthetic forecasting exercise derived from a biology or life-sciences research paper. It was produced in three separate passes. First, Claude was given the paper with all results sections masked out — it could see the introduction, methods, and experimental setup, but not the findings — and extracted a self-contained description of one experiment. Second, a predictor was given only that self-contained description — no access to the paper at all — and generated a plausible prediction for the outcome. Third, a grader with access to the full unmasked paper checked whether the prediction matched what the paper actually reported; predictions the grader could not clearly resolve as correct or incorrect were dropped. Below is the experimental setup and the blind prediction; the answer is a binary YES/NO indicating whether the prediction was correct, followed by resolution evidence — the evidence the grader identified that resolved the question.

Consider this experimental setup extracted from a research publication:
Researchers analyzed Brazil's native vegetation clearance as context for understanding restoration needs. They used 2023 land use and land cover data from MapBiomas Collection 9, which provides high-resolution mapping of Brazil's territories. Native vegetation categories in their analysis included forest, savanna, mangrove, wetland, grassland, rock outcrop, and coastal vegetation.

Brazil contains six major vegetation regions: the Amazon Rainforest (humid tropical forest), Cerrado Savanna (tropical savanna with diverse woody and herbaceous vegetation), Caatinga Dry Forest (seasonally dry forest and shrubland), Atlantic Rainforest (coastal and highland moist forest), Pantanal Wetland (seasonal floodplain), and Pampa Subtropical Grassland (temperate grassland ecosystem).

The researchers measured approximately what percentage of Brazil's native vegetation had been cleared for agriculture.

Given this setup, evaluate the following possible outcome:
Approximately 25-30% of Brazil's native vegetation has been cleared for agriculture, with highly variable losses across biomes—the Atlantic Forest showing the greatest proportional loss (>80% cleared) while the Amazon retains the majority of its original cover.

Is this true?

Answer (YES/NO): NO